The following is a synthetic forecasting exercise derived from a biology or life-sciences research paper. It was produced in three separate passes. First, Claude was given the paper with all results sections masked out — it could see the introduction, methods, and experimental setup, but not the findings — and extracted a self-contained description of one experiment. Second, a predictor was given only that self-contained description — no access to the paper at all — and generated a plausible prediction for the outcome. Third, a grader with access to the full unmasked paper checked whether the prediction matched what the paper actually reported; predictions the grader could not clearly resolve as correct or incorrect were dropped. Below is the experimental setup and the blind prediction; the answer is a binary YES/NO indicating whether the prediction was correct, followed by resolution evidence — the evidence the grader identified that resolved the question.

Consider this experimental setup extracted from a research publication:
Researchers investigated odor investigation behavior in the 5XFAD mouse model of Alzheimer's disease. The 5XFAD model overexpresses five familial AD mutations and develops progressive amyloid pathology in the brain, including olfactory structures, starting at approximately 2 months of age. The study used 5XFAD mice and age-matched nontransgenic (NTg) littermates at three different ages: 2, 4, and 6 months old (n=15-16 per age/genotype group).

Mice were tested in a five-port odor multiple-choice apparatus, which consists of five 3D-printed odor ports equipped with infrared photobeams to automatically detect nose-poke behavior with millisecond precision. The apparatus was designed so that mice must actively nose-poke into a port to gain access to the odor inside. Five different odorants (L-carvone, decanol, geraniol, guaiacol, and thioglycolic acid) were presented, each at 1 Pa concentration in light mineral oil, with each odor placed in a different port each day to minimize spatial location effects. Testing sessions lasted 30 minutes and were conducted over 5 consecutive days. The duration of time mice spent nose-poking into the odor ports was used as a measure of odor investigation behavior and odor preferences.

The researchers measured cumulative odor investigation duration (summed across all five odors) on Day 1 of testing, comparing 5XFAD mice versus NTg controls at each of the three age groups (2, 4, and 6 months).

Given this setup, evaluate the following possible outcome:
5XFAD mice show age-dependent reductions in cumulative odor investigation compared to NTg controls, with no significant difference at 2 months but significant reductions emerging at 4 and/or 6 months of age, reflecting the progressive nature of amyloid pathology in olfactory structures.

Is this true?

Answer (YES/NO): NO